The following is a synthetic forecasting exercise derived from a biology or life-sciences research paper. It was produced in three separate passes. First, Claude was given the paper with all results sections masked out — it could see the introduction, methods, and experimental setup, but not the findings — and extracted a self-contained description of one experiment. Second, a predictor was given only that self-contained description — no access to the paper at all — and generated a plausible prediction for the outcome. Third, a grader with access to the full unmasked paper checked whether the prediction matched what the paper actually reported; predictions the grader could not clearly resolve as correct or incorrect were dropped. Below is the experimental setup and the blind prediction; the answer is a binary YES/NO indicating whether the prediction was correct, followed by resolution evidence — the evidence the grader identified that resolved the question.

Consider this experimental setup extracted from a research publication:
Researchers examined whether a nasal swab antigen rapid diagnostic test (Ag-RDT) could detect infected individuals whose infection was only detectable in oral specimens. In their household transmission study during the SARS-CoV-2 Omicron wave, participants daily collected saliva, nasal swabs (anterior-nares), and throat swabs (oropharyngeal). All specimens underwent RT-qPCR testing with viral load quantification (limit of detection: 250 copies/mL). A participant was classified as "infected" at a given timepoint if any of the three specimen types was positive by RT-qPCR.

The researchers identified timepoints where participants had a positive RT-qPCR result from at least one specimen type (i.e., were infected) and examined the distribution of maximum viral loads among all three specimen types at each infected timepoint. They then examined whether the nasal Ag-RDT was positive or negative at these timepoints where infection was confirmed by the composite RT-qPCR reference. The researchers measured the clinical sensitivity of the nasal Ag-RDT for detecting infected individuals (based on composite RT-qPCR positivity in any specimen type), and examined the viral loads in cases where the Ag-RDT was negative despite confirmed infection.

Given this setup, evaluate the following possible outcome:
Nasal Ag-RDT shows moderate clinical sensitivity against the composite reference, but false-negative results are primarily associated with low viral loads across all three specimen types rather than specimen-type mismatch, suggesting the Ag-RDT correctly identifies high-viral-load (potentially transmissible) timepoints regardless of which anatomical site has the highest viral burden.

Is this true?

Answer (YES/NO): NO